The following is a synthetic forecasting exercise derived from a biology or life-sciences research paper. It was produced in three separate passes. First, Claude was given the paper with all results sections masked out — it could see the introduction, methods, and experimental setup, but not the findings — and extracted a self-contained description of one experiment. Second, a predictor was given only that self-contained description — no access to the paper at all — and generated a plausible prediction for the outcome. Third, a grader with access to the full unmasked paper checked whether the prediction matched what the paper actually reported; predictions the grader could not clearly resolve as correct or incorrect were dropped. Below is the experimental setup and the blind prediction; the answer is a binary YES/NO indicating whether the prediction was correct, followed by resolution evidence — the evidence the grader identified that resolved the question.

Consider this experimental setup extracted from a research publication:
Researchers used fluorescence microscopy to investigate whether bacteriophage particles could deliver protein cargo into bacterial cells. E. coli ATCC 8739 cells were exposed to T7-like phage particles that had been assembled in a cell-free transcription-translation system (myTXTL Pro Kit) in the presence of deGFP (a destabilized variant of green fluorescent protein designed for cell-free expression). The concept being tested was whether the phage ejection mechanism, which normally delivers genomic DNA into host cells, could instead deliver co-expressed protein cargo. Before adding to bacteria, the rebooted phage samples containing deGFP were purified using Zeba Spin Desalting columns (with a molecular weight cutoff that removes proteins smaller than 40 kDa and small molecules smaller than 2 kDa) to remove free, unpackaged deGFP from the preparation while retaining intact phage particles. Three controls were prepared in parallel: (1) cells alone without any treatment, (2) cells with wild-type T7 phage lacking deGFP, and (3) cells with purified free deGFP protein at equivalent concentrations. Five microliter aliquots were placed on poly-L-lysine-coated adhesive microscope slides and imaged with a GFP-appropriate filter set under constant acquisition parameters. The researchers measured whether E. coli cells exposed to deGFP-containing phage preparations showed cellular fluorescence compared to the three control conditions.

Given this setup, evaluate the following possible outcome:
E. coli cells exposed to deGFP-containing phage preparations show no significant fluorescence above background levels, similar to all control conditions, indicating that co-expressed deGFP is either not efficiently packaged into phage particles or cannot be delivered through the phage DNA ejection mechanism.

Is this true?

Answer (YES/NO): NO